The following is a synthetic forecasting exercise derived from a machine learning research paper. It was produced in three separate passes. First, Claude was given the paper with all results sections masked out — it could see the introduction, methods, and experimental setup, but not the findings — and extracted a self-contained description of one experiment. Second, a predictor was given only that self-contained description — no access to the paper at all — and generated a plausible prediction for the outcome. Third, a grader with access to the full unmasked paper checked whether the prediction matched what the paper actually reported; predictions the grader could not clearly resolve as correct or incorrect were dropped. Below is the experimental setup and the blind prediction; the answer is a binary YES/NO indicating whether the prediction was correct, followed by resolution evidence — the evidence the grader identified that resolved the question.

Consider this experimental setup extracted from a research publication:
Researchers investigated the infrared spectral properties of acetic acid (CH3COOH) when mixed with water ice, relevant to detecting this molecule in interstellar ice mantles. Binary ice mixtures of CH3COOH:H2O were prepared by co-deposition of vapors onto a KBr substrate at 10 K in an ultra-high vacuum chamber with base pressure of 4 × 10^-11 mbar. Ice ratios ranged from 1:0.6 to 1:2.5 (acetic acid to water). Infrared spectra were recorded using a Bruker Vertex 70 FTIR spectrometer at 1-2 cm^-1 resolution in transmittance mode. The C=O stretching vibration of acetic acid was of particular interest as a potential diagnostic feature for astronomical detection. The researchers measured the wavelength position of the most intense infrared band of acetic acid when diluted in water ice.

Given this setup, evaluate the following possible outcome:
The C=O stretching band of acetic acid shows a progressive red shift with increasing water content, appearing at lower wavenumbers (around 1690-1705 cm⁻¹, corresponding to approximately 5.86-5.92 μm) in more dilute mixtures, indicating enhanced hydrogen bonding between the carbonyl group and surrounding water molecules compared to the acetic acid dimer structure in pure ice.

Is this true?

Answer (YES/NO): NO